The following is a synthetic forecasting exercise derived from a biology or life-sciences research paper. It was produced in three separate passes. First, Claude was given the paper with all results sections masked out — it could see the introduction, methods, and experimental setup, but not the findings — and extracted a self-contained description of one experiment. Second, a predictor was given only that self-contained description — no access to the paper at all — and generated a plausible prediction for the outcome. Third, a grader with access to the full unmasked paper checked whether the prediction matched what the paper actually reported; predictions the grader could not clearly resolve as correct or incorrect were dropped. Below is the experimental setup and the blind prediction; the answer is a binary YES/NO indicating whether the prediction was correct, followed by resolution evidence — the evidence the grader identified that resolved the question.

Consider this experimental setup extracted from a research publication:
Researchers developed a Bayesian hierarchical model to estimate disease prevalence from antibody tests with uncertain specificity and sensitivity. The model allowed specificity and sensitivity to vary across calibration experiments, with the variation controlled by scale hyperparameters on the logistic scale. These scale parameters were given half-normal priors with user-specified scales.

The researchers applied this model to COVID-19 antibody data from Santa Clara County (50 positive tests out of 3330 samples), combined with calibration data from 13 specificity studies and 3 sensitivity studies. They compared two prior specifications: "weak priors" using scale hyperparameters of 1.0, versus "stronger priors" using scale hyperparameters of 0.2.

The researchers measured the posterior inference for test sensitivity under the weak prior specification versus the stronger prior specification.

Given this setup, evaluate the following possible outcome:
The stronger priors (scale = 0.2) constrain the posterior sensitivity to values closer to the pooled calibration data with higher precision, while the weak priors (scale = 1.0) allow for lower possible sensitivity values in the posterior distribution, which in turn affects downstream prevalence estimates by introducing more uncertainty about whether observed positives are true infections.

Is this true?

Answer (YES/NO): NO